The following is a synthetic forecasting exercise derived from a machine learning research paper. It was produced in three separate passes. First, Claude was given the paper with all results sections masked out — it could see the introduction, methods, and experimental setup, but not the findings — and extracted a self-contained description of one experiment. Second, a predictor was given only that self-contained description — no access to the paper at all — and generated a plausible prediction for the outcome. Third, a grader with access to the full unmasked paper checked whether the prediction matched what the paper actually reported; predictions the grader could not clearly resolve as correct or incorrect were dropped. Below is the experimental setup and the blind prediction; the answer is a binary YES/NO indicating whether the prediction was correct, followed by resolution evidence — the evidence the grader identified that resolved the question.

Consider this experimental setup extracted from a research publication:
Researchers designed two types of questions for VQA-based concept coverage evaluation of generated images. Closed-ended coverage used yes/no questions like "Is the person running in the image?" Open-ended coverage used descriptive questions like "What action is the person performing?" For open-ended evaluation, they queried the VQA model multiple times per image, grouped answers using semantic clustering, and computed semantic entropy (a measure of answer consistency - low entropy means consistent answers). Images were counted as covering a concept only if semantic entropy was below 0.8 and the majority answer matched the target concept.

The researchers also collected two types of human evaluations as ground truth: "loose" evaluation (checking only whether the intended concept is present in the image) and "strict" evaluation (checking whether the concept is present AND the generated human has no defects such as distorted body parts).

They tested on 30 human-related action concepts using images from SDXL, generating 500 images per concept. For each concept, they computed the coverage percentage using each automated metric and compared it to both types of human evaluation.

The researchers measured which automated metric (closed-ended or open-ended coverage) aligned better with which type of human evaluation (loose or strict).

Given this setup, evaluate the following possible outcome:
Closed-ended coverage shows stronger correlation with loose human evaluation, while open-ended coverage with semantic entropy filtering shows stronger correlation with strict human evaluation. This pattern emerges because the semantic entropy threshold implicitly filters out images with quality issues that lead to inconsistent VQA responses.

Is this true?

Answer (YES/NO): NO